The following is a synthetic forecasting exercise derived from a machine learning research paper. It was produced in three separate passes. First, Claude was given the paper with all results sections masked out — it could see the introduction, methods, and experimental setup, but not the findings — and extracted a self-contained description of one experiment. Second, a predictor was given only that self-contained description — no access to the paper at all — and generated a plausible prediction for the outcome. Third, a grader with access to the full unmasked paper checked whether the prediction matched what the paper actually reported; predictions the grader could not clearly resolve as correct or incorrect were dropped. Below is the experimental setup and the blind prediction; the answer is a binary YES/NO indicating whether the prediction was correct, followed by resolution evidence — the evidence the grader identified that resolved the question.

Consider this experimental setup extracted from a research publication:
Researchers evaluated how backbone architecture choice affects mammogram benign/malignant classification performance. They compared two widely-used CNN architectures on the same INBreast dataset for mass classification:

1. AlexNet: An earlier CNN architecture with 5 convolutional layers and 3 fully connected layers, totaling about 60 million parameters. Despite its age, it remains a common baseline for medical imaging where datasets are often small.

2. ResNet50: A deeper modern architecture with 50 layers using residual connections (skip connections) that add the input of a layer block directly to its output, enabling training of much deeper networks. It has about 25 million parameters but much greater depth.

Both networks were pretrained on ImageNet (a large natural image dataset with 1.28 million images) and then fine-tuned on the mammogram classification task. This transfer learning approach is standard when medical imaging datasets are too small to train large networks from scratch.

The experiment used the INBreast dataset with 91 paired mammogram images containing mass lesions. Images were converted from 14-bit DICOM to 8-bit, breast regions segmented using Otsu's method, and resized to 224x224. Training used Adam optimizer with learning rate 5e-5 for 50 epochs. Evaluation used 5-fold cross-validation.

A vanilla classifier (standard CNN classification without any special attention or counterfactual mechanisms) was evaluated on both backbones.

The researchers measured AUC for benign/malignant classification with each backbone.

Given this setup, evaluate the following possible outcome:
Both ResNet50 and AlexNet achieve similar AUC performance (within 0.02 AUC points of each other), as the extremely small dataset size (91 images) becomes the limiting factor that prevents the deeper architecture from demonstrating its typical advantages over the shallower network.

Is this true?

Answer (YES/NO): YES